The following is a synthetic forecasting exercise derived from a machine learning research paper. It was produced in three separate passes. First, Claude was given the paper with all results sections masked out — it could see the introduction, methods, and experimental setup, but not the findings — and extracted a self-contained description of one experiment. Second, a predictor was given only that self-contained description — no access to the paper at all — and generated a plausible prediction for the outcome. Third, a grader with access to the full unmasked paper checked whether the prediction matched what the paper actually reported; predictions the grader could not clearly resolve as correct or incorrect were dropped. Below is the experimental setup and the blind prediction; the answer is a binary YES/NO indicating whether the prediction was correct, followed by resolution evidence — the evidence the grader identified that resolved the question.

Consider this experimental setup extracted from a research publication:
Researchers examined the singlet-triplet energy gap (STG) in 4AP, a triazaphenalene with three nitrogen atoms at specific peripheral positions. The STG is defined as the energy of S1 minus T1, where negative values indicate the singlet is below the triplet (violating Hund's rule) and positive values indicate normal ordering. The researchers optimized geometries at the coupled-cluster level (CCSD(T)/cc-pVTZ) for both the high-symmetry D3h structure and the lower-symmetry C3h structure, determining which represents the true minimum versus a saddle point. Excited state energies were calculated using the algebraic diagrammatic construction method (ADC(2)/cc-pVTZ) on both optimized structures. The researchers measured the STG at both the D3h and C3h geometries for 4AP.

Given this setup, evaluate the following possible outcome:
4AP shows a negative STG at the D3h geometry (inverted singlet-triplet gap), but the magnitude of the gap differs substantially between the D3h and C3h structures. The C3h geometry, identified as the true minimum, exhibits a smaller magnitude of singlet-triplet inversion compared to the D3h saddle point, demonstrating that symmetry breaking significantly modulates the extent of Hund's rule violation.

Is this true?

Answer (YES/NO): NO